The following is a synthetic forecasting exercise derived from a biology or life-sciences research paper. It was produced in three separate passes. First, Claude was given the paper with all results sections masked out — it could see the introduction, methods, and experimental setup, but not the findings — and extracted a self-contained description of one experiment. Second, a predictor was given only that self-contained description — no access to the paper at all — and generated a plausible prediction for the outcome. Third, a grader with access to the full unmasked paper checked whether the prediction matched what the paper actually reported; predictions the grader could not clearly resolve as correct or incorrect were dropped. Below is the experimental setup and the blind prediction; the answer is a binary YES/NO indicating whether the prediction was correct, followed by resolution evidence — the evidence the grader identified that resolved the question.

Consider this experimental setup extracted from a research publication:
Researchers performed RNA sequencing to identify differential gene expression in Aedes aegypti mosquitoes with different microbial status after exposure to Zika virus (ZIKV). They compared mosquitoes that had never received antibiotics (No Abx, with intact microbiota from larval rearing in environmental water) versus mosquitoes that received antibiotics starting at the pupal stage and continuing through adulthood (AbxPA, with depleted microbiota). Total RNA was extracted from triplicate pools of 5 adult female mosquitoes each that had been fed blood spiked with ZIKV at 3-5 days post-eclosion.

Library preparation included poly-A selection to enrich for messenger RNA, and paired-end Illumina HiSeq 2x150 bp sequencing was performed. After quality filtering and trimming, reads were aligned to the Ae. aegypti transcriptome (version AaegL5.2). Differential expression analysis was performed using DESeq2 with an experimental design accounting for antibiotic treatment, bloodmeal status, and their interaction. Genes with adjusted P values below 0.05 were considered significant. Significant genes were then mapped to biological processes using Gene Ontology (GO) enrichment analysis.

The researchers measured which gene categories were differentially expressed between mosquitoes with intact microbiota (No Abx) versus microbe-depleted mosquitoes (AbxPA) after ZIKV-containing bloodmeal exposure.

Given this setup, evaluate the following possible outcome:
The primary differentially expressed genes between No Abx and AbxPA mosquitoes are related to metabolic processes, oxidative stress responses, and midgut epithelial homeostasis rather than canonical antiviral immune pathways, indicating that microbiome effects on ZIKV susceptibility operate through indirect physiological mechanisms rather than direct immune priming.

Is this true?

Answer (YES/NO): YES